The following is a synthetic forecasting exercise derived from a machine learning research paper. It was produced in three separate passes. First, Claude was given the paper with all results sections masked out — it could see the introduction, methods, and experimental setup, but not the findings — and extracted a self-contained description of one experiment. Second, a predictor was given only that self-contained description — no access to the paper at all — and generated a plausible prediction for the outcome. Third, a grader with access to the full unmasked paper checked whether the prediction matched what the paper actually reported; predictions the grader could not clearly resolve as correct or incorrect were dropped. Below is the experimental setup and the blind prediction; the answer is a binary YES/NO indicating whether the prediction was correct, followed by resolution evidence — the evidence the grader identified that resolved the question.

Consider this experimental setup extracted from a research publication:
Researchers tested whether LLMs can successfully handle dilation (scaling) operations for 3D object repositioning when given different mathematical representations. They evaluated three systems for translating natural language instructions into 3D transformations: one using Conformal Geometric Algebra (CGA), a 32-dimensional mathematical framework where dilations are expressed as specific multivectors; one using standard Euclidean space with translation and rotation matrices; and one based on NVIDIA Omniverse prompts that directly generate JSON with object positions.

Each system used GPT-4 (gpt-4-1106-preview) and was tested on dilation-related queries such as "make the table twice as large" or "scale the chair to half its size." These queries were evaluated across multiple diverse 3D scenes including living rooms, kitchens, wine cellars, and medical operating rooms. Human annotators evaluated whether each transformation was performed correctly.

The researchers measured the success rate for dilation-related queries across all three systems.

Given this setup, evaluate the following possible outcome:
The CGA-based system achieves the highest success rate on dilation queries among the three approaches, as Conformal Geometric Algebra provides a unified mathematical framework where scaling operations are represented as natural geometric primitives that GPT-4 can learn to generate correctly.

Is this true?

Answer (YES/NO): NO